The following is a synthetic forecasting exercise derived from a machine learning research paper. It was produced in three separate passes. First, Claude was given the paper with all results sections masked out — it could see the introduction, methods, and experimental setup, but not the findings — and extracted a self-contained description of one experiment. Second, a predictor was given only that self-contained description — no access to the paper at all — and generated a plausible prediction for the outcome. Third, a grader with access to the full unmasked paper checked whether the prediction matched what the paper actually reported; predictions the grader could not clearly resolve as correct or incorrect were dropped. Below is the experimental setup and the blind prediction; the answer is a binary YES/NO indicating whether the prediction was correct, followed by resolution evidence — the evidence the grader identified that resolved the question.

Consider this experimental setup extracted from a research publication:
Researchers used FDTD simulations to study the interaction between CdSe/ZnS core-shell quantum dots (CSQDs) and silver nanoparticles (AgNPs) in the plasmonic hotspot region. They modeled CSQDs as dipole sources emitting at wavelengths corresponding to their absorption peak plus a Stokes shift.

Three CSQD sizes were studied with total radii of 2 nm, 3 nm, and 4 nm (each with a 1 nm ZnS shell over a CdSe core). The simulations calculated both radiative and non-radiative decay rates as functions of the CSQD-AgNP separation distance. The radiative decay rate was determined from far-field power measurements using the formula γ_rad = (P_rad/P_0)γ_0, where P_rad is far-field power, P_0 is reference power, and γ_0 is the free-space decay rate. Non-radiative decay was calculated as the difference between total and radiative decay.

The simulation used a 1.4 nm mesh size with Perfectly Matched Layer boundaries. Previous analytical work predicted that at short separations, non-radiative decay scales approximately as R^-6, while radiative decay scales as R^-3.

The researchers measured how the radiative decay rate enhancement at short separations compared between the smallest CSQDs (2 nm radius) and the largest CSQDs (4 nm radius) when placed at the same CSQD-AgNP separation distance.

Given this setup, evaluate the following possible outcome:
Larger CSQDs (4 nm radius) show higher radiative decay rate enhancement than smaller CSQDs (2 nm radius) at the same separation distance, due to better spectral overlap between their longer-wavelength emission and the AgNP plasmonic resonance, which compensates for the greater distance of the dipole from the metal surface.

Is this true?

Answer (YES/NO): NO